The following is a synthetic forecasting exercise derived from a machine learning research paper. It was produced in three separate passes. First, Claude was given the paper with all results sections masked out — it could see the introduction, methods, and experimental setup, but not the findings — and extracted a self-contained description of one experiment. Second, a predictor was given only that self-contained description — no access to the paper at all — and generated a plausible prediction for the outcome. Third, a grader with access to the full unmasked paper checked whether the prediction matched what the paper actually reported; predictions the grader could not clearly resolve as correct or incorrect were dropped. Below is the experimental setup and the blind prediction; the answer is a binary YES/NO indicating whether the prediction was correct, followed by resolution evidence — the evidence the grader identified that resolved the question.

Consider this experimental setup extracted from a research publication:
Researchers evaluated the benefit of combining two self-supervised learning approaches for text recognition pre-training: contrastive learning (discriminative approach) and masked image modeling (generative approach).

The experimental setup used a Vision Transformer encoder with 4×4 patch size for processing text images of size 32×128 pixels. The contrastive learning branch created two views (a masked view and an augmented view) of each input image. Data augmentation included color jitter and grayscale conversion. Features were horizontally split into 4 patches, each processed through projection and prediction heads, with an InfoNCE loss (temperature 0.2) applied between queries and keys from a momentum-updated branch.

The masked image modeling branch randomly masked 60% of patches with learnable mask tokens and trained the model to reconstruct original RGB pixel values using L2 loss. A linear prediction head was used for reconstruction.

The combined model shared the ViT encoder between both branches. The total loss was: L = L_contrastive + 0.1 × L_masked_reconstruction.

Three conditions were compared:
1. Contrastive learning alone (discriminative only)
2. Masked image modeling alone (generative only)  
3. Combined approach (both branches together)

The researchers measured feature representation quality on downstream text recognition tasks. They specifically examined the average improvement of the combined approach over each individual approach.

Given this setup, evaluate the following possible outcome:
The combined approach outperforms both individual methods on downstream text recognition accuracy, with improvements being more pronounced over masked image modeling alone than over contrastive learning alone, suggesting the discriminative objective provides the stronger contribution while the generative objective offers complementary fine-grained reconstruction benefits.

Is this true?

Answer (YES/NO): YES